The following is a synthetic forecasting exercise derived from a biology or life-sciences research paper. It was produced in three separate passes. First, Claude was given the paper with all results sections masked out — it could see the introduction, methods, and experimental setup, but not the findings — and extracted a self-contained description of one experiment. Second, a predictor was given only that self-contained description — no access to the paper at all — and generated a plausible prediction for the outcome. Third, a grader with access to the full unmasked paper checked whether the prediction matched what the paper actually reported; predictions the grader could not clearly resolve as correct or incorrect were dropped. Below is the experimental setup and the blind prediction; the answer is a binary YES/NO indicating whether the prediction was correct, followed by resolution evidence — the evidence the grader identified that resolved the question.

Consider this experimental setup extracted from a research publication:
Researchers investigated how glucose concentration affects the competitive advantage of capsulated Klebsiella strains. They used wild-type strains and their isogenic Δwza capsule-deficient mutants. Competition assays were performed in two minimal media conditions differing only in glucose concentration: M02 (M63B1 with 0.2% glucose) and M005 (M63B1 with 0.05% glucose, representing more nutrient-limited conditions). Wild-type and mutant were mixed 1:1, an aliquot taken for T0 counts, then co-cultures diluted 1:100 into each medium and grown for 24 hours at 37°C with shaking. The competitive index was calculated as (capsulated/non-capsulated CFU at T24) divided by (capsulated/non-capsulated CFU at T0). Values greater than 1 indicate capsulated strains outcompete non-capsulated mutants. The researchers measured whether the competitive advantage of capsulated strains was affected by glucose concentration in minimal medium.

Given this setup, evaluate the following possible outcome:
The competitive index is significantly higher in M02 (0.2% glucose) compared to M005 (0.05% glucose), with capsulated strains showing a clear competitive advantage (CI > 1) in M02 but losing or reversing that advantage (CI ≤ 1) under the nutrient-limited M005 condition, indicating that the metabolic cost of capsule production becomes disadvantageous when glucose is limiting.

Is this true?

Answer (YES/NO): NO